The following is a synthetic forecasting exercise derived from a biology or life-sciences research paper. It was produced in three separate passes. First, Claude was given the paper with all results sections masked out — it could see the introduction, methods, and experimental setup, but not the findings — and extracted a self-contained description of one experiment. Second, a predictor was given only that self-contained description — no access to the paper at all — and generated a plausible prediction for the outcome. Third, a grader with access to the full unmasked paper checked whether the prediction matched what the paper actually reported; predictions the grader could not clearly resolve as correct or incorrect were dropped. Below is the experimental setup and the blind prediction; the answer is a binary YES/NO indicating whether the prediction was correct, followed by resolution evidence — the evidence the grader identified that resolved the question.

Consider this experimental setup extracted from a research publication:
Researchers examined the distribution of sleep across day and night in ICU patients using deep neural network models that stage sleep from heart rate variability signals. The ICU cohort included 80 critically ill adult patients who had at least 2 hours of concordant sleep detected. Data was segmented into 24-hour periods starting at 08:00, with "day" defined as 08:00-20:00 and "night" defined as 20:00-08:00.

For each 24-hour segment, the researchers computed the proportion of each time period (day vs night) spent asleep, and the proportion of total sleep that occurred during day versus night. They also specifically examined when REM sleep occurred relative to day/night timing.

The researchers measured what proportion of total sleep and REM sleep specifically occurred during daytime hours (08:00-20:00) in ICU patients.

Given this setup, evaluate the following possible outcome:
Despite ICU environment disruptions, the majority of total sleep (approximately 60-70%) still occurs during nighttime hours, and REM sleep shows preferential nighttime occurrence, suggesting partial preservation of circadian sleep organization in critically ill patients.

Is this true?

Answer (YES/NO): NO